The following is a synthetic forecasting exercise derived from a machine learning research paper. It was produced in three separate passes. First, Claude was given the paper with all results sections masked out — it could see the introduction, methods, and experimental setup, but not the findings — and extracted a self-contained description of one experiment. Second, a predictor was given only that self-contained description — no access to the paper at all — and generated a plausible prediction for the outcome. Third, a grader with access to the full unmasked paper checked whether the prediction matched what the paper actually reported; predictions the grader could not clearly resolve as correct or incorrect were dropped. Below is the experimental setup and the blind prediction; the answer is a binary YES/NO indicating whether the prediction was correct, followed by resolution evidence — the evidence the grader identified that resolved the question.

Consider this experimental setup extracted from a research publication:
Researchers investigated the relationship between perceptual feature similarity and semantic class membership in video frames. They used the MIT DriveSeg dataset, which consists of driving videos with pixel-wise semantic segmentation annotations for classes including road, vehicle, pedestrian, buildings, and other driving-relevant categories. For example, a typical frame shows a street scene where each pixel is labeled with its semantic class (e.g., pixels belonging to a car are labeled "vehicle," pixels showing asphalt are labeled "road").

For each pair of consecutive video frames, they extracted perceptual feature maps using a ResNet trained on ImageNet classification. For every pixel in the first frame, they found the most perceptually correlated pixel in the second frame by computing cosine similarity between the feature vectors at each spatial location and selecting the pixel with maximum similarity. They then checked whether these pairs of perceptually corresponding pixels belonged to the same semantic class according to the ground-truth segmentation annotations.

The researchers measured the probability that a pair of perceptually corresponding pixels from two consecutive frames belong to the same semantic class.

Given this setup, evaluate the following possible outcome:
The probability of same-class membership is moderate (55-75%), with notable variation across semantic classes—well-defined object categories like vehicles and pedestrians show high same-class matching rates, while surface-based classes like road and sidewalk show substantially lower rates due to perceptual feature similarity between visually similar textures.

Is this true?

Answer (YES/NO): NO